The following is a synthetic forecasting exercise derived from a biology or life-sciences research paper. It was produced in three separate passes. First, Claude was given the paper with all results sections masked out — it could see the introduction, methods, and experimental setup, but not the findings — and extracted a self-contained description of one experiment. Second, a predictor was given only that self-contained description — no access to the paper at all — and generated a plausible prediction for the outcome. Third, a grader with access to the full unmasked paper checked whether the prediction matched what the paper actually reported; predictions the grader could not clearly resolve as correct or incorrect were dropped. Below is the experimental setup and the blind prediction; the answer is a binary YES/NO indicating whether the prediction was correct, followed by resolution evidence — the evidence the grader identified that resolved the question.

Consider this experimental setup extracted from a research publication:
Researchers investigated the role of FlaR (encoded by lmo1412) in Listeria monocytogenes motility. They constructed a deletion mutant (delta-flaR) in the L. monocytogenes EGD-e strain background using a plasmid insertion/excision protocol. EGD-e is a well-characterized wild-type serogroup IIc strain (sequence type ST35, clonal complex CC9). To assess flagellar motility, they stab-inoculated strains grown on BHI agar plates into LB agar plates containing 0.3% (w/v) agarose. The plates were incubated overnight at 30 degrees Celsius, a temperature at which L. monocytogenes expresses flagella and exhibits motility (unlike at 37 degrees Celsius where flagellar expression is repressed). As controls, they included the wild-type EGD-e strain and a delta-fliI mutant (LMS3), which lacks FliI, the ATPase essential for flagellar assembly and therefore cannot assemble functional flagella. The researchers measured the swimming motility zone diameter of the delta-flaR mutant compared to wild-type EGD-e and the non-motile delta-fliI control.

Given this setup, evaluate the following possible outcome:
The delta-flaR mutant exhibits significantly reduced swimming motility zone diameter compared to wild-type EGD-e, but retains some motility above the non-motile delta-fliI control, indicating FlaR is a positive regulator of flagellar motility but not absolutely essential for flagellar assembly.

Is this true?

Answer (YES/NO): NO